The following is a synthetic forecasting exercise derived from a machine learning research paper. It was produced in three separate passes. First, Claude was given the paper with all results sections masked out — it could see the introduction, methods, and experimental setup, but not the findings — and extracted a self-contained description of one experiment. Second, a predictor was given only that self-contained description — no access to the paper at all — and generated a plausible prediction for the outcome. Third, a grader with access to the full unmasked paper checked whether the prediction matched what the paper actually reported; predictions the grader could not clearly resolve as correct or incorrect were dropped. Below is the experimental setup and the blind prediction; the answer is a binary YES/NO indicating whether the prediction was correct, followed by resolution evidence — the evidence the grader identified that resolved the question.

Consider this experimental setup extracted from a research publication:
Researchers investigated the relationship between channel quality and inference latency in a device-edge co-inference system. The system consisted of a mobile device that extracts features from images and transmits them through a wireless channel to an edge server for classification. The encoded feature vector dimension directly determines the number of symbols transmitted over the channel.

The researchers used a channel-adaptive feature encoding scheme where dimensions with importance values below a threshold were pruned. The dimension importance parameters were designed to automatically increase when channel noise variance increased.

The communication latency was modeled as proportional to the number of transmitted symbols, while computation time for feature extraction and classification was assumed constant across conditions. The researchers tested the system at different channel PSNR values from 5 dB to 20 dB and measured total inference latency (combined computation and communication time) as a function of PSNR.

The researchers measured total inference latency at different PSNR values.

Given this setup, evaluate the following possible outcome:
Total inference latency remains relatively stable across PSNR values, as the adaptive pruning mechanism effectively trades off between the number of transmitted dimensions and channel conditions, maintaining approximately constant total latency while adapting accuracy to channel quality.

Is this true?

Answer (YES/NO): NO